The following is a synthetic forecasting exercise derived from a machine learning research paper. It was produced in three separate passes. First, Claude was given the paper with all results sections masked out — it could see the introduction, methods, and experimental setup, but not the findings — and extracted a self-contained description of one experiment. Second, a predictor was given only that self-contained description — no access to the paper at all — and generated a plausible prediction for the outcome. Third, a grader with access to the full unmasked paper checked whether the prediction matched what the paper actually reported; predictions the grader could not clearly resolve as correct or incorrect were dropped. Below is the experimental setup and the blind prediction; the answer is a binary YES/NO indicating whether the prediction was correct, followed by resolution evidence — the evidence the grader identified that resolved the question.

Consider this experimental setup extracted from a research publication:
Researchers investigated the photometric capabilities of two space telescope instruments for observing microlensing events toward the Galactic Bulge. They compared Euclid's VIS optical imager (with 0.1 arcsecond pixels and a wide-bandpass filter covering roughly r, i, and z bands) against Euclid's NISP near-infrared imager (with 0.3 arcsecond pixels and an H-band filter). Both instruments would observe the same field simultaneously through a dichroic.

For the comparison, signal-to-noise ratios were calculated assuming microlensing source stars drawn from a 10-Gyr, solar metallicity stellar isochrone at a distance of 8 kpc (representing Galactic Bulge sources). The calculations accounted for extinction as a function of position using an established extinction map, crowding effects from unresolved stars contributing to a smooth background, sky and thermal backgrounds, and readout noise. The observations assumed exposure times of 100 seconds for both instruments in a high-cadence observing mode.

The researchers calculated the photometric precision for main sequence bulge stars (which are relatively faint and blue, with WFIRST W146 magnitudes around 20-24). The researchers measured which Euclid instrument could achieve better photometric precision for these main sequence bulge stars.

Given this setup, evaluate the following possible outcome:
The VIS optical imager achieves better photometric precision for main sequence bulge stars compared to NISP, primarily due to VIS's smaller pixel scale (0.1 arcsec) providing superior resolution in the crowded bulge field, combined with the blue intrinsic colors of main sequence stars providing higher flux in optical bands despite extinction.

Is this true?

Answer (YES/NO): NO